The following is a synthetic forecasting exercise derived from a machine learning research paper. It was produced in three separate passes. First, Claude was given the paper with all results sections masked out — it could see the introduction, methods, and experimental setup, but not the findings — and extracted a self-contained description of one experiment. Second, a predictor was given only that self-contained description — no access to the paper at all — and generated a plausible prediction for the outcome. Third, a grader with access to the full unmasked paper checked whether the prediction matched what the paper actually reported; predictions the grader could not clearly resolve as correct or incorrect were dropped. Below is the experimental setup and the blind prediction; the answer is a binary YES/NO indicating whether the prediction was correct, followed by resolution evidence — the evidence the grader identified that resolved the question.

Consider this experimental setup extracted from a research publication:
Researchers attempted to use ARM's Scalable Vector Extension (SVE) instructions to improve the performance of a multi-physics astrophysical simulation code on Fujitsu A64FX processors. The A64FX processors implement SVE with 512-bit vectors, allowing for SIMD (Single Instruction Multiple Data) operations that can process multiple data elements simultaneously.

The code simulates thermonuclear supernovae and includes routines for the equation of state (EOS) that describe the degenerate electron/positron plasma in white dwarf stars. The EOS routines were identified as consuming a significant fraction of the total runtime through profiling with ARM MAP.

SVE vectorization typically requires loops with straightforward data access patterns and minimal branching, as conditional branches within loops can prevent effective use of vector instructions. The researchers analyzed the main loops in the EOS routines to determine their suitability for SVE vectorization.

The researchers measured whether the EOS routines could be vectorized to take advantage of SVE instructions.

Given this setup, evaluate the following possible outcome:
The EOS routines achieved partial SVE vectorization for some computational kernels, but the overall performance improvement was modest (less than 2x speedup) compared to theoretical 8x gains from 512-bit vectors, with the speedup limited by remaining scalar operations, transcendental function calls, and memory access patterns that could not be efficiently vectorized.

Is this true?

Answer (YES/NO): NO